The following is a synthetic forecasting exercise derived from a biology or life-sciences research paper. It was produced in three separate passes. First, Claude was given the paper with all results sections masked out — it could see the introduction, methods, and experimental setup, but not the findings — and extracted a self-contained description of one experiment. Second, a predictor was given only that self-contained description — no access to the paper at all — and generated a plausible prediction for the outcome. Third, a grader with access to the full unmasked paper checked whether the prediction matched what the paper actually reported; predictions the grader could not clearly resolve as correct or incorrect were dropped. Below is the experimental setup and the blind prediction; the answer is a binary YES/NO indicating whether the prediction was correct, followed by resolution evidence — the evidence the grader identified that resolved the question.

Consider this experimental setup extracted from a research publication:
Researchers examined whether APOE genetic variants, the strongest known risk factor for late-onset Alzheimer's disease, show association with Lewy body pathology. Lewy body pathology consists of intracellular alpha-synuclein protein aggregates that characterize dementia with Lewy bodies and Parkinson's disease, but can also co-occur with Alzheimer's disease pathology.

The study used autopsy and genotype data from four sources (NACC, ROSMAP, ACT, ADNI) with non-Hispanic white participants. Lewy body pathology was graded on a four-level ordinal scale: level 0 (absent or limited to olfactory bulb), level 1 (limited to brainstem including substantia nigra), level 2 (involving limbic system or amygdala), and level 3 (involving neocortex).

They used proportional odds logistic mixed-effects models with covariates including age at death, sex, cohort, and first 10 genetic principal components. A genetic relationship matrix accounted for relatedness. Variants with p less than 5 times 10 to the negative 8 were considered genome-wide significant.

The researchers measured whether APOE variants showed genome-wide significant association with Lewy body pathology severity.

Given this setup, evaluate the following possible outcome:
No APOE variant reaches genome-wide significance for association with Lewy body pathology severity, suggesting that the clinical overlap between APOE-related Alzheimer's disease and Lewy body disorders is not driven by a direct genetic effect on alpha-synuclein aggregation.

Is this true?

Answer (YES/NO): YES